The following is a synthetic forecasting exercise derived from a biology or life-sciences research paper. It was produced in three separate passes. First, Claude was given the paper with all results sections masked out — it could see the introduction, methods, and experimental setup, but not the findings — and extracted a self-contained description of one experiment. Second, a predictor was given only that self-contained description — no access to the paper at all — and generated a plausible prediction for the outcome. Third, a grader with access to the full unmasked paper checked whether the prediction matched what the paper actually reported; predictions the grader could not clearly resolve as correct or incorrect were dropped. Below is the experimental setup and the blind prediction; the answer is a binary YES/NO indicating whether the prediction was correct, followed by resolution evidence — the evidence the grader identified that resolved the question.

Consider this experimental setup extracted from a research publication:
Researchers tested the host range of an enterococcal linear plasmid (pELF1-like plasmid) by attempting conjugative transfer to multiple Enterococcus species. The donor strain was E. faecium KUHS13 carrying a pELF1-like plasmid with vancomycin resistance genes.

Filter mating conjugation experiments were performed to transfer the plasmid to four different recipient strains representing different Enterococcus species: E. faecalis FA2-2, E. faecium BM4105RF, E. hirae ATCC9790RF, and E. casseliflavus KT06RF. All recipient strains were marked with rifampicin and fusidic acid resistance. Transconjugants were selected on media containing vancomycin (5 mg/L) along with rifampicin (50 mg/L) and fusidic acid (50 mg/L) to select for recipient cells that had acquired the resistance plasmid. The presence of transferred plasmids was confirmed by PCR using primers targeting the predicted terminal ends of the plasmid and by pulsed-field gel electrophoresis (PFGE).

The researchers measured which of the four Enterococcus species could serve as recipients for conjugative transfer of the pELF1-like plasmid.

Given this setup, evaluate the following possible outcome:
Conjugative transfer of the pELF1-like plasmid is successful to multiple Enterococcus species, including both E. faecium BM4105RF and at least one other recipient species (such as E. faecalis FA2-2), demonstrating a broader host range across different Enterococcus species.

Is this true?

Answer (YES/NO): YES